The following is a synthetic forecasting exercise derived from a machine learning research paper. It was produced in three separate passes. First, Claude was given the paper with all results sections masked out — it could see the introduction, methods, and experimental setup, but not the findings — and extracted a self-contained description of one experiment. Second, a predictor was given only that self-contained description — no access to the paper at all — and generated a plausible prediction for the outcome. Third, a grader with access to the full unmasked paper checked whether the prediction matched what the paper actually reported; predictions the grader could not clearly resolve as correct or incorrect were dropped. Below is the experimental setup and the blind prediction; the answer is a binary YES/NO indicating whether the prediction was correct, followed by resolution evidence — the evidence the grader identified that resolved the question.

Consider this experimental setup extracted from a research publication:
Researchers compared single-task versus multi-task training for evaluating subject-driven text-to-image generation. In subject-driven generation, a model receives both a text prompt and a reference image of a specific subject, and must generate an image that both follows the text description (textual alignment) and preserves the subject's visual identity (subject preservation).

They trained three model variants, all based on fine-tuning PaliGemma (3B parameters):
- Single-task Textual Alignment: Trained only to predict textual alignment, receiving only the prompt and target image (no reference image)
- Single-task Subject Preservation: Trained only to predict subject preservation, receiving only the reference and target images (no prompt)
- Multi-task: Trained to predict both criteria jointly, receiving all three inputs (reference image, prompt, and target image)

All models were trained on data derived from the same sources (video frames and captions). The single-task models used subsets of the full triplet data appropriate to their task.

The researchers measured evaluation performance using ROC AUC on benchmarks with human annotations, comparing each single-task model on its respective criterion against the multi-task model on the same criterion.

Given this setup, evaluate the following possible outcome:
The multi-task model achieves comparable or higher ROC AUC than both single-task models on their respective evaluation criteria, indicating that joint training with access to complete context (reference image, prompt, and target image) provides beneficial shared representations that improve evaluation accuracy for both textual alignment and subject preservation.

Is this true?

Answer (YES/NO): YES